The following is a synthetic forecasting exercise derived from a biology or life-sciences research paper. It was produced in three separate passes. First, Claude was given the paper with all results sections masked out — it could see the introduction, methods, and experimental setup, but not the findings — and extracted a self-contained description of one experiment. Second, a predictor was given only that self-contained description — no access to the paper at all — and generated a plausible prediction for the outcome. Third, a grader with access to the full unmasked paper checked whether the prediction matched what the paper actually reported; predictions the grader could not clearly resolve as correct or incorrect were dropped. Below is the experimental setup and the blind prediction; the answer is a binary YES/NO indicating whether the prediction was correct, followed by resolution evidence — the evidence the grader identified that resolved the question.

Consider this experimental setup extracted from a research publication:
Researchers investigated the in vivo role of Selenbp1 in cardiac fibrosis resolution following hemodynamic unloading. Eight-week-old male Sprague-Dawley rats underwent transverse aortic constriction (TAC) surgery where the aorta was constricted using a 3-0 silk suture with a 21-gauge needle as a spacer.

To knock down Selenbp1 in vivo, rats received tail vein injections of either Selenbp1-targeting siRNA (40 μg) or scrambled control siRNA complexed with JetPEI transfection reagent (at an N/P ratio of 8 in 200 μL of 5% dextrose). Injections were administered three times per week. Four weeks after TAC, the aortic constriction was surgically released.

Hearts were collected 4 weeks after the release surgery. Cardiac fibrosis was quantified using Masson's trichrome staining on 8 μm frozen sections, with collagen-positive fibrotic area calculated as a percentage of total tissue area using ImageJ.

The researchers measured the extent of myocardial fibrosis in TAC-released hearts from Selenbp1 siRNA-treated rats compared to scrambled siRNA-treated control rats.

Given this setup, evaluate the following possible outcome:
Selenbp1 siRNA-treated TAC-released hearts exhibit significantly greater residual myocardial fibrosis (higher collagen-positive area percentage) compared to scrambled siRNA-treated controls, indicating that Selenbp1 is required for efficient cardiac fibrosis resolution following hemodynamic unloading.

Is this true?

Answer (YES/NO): YES